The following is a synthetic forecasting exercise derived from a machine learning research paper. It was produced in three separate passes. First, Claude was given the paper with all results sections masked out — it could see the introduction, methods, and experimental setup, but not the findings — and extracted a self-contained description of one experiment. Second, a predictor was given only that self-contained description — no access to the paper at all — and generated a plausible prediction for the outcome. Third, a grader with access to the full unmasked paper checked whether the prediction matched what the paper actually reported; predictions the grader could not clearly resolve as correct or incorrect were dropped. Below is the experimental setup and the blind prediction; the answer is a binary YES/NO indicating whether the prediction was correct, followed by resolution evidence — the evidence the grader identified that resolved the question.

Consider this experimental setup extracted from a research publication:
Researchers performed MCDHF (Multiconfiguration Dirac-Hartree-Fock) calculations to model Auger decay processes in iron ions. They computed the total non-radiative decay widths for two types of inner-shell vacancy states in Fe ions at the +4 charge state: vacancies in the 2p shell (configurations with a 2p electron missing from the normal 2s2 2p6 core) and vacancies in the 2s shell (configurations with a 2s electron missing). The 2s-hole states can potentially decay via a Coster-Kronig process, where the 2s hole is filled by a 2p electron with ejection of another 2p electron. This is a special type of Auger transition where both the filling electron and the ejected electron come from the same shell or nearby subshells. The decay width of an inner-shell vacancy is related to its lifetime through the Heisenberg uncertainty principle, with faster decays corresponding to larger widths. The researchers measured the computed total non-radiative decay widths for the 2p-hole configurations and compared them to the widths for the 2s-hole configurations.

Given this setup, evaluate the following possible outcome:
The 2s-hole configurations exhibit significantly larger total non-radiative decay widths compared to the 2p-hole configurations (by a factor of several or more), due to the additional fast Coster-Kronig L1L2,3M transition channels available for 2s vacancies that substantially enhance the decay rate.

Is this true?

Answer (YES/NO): YES